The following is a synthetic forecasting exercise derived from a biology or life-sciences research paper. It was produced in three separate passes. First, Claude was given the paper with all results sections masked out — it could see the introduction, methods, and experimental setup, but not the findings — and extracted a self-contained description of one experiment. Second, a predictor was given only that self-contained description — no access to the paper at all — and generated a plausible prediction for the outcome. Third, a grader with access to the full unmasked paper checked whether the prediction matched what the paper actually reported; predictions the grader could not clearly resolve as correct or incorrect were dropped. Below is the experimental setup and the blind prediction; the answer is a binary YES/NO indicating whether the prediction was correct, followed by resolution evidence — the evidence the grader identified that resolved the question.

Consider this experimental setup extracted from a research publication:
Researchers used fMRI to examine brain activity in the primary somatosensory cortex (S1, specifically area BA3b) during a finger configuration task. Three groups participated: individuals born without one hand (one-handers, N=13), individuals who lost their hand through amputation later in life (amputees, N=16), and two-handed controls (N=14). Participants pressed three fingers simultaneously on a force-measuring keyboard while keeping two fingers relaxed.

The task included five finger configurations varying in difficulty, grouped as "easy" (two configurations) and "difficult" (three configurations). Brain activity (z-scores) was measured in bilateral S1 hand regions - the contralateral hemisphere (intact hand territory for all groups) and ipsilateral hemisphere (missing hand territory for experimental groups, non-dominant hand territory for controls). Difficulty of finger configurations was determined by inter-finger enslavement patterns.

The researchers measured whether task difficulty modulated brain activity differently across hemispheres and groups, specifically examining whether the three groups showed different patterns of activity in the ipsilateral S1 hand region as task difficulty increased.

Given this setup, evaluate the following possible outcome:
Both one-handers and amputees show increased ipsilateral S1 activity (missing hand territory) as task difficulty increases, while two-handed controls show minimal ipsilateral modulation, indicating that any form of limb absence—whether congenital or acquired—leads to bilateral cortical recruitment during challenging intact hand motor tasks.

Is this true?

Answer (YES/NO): NO